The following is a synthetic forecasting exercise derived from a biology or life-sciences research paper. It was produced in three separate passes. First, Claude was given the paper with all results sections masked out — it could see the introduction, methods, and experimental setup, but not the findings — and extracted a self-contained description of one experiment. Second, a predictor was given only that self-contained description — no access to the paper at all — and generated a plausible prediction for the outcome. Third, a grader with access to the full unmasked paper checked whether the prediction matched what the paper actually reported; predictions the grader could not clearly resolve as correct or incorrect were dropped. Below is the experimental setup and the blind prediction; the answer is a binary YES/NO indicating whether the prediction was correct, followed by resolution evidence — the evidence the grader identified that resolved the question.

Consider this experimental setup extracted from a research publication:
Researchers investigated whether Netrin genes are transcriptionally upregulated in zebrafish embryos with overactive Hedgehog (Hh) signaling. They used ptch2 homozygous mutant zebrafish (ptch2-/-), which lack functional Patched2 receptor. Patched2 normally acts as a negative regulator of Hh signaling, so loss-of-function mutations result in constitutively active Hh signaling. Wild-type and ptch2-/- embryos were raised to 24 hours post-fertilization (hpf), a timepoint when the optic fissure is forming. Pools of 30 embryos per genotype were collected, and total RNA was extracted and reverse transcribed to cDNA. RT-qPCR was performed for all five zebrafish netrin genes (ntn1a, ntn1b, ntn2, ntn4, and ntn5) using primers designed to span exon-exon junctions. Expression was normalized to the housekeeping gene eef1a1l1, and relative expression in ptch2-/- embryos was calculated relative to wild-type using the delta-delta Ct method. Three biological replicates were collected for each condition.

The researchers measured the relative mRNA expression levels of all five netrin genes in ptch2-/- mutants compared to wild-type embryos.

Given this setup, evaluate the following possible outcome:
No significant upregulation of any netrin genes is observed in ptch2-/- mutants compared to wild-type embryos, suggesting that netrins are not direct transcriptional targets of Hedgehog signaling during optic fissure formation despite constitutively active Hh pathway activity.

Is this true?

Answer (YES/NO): NO